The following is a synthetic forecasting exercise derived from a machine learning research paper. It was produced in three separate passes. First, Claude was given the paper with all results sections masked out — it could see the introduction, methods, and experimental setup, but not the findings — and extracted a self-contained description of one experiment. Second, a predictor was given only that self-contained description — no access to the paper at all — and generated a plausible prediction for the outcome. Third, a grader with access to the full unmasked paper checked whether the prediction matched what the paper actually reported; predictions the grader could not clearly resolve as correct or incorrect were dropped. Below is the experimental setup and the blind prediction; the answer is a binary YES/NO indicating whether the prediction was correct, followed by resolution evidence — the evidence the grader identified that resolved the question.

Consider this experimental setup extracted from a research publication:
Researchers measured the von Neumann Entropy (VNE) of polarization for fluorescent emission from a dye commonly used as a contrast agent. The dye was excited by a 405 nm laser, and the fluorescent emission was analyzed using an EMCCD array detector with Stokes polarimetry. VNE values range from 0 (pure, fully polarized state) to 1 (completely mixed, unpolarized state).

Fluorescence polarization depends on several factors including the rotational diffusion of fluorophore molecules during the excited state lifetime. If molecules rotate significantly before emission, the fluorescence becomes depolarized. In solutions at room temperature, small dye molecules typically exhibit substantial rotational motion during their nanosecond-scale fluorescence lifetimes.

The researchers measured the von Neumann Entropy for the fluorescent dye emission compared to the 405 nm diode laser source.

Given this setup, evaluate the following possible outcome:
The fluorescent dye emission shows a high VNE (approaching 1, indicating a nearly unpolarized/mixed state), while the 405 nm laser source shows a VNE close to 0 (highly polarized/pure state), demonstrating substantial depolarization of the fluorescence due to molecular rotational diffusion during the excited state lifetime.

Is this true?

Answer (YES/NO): YES